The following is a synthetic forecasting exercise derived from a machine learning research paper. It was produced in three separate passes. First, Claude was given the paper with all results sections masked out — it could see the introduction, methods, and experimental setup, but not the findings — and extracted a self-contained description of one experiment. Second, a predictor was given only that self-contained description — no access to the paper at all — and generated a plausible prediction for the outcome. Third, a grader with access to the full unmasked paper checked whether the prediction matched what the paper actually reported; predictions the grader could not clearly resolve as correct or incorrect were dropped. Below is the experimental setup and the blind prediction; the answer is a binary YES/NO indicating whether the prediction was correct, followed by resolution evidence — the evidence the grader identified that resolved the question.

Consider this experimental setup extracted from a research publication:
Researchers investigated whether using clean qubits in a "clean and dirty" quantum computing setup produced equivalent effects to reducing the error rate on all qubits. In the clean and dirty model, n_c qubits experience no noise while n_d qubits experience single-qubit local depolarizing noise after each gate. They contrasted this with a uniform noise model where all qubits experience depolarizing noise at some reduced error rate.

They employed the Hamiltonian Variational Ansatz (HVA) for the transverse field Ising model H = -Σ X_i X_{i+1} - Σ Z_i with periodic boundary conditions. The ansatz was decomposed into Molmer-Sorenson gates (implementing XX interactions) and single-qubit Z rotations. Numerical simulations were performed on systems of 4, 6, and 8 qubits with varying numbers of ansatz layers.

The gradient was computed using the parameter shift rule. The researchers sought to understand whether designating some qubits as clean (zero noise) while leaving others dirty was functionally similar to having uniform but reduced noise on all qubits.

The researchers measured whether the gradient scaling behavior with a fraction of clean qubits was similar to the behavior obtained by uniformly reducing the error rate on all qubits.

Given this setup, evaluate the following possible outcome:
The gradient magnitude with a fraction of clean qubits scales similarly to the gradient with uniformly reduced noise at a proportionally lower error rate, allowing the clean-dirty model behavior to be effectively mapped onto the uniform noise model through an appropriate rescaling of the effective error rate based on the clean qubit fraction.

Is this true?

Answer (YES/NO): YES